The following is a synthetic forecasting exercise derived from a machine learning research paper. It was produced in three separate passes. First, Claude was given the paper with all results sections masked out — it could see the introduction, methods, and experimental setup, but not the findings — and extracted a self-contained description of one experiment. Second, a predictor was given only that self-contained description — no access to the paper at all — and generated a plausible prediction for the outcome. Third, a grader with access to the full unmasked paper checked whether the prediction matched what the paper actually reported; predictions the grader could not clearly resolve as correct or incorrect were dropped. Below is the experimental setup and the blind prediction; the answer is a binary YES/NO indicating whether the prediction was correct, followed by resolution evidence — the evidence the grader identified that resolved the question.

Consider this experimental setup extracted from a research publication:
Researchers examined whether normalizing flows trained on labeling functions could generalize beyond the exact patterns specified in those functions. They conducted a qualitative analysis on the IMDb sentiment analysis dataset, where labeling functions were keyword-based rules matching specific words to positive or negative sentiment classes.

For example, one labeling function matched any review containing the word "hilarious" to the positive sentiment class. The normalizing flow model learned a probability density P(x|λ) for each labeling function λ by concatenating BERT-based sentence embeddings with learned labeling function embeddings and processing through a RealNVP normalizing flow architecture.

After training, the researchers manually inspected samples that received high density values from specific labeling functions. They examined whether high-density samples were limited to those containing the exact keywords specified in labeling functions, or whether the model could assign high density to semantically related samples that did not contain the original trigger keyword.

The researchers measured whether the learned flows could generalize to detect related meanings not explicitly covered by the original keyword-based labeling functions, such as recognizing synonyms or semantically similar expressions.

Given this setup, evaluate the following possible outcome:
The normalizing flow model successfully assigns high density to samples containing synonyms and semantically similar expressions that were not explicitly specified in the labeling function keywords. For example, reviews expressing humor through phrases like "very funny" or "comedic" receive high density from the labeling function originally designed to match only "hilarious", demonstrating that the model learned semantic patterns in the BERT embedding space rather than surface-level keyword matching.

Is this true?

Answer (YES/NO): YES